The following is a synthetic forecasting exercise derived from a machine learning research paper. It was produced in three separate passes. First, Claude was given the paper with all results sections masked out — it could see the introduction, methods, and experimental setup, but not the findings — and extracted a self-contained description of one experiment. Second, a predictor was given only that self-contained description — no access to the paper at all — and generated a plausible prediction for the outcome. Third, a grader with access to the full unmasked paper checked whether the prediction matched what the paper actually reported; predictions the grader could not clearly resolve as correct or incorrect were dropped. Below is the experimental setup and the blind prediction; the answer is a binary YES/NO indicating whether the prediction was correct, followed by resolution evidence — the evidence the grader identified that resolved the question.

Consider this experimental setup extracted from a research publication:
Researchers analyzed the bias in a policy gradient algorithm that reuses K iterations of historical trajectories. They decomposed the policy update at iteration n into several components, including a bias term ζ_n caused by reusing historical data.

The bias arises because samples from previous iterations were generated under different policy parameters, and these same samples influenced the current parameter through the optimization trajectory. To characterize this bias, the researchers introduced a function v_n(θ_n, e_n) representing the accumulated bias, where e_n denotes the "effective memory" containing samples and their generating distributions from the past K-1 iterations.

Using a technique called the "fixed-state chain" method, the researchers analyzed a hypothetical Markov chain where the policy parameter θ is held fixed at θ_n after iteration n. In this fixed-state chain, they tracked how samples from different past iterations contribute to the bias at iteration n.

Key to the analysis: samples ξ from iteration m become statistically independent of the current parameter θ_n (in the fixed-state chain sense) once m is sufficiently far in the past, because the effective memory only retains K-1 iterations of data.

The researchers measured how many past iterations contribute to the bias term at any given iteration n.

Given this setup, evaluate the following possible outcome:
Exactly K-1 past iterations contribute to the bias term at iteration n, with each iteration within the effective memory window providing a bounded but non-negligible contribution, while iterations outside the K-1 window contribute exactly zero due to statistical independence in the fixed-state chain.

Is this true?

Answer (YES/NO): YES